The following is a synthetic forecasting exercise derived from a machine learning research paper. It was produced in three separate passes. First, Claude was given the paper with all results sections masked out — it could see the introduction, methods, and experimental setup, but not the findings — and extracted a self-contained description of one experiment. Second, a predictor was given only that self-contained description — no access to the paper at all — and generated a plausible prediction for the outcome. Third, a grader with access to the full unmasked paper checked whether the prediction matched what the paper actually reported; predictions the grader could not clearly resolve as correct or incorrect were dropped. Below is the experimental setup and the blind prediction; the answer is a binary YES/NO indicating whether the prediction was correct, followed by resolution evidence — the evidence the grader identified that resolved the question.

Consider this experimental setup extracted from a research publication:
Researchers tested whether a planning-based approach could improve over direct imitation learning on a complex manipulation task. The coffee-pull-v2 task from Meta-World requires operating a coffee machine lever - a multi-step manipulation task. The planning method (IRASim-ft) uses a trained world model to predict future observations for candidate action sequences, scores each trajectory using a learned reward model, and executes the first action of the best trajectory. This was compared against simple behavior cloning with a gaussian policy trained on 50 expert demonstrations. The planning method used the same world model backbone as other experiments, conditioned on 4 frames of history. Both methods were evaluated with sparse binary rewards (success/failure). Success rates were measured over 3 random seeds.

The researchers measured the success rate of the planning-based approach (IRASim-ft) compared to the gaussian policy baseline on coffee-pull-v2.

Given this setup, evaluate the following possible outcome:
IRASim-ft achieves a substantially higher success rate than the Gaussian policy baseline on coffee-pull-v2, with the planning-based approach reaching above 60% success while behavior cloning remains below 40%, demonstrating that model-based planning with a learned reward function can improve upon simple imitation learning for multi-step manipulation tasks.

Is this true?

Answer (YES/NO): NO